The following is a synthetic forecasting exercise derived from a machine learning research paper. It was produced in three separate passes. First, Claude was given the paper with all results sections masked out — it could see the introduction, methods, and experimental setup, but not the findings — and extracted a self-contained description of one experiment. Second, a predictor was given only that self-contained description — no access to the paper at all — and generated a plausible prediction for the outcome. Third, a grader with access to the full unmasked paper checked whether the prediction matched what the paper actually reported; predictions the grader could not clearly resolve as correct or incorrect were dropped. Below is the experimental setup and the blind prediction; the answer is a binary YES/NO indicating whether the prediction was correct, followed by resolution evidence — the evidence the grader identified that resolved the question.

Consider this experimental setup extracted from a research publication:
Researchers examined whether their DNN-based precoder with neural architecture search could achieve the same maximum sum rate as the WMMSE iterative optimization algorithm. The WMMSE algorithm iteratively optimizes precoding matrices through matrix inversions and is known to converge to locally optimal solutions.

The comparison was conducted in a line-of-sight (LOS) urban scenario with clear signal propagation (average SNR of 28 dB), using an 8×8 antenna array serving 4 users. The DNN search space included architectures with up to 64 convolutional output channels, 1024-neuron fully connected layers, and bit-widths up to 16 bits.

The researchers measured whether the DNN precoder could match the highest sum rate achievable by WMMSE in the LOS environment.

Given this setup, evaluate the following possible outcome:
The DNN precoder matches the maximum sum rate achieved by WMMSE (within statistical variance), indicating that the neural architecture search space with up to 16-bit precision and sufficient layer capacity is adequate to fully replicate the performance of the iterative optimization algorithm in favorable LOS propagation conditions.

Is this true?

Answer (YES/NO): NO